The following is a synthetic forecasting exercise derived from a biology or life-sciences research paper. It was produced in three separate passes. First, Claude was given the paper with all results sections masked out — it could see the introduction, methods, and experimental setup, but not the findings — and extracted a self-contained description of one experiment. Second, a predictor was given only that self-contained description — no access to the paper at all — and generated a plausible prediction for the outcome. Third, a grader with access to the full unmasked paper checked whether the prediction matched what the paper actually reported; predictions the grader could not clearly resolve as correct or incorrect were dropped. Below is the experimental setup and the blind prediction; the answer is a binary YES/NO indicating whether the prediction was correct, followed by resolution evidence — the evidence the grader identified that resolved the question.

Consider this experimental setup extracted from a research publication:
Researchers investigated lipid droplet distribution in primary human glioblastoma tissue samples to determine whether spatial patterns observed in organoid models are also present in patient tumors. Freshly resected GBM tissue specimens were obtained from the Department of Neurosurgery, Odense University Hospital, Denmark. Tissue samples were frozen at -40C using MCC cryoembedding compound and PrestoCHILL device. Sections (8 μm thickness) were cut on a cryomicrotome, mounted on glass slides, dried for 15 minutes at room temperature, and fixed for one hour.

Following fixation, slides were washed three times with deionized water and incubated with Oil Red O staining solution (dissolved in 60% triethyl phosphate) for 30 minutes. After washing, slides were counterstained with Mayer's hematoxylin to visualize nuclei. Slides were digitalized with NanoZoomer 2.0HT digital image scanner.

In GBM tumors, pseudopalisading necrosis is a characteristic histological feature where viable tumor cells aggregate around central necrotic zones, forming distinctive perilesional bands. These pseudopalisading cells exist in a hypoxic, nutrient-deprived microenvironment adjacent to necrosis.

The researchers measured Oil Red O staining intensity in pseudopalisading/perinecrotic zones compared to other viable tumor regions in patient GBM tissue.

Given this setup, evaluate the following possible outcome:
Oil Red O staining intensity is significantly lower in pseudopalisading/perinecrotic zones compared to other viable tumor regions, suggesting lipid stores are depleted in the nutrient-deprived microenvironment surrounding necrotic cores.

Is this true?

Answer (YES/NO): NO